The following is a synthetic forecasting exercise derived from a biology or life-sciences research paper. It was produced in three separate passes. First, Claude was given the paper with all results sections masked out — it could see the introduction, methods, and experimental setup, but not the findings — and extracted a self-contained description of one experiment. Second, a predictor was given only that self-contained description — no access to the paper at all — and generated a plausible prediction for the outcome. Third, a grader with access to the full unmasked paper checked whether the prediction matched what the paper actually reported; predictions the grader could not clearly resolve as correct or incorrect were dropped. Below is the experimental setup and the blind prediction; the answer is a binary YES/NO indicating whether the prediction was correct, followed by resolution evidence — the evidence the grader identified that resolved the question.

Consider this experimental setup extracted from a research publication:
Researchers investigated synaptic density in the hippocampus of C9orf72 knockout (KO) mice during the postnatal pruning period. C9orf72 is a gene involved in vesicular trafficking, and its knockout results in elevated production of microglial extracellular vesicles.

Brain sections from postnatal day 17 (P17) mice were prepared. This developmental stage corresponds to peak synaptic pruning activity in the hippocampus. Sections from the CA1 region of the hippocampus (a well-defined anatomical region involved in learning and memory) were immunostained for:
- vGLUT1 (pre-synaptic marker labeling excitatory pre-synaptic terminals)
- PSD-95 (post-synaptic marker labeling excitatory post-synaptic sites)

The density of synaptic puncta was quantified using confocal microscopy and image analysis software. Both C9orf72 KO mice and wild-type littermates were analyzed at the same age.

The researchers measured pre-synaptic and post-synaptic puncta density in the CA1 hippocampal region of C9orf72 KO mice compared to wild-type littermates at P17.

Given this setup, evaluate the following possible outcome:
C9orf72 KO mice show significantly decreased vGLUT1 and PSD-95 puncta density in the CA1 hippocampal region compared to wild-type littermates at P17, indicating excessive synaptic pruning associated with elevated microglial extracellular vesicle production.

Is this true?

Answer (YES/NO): NO